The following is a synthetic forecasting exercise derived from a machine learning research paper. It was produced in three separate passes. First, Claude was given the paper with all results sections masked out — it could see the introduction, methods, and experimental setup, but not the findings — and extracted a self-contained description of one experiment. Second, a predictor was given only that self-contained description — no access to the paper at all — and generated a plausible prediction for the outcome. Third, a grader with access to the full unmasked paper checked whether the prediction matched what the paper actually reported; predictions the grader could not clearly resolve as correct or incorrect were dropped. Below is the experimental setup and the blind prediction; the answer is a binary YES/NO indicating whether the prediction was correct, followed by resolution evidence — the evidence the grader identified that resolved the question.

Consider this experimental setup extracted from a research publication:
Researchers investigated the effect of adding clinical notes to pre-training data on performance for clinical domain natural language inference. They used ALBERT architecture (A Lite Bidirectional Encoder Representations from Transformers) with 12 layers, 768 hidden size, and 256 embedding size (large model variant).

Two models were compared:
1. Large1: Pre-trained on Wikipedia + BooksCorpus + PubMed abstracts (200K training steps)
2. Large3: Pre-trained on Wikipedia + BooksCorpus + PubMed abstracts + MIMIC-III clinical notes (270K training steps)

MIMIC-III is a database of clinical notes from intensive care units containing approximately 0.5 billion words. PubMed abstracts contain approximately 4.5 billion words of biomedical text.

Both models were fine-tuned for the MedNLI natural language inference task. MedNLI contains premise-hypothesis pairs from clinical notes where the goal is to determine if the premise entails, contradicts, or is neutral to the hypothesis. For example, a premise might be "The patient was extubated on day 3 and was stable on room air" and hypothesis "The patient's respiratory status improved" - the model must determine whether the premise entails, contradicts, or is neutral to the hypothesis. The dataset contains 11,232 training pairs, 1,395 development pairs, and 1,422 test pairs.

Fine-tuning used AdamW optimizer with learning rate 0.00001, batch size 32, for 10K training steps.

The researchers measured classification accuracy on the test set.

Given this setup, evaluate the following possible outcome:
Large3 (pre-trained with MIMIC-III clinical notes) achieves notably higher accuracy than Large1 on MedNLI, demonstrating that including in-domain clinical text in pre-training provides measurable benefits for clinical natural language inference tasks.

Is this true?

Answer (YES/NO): NO